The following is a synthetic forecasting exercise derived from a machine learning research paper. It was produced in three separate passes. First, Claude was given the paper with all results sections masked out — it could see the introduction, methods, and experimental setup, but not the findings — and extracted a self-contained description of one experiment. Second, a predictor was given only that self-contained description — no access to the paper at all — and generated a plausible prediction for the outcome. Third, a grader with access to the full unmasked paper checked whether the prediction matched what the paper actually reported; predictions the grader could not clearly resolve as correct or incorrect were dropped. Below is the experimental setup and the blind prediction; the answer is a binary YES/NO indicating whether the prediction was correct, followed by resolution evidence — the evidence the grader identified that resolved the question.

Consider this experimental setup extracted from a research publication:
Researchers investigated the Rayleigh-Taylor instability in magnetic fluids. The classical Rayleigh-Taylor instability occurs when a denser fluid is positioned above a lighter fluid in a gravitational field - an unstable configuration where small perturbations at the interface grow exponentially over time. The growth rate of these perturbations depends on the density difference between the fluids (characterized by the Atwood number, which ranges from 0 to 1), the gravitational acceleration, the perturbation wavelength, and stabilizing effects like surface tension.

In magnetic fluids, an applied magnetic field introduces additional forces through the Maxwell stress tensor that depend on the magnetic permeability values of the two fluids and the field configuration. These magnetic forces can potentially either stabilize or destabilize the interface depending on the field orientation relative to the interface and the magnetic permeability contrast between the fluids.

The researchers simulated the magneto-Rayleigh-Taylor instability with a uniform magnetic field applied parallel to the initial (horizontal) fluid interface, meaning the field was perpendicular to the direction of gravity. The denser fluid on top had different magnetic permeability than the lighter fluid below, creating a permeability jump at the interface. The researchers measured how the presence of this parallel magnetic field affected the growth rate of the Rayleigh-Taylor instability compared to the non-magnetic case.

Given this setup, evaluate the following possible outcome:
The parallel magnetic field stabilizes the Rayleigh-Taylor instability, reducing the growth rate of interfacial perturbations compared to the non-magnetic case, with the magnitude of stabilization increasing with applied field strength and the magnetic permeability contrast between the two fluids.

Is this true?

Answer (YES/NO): YES